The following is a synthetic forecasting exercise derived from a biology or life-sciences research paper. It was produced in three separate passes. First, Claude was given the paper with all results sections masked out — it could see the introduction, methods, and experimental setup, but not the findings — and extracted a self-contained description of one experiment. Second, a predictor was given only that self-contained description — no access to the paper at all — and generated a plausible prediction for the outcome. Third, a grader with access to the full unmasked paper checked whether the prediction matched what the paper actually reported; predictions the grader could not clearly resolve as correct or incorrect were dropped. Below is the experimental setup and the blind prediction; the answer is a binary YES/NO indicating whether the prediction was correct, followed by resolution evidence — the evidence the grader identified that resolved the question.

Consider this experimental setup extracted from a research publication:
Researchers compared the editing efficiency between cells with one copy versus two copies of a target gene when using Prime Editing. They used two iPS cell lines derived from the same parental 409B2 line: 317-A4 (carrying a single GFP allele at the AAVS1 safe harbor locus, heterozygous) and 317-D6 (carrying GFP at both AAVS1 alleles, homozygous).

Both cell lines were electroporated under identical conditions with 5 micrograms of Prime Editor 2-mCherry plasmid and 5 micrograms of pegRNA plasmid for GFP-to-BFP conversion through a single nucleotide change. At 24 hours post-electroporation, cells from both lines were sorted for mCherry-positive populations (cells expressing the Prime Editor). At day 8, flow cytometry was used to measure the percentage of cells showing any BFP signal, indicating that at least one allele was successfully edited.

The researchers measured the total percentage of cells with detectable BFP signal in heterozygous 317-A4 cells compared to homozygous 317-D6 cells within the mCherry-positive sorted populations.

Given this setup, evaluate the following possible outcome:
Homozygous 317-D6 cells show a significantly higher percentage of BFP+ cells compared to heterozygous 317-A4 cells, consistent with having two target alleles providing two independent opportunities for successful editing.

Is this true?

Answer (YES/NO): YES